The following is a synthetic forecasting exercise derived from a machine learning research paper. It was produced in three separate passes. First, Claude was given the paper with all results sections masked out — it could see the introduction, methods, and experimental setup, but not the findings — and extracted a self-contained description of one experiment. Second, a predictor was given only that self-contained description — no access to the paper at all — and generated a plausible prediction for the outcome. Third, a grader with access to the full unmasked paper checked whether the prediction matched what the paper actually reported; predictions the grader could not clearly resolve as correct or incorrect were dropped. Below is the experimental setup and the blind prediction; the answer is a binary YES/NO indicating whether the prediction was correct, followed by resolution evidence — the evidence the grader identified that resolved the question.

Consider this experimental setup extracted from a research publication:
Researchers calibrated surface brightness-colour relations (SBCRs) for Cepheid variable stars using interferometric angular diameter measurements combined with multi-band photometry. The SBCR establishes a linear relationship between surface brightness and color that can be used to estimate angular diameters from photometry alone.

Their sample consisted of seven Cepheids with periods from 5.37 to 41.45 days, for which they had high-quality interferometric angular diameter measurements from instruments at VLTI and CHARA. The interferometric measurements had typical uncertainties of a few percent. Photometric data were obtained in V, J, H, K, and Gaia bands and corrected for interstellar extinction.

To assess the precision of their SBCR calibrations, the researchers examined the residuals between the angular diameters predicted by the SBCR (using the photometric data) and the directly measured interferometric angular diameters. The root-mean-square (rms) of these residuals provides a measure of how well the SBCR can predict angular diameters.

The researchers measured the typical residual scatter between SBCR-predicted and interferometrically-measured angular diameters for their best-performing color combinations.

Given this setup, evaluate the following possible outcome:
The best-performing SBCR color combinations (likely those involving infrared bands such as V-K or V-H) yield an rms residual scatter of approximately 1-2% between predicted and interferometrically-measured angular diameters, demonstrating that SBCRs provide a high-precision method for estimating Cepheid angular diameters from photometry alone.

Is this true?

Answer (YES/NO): YES